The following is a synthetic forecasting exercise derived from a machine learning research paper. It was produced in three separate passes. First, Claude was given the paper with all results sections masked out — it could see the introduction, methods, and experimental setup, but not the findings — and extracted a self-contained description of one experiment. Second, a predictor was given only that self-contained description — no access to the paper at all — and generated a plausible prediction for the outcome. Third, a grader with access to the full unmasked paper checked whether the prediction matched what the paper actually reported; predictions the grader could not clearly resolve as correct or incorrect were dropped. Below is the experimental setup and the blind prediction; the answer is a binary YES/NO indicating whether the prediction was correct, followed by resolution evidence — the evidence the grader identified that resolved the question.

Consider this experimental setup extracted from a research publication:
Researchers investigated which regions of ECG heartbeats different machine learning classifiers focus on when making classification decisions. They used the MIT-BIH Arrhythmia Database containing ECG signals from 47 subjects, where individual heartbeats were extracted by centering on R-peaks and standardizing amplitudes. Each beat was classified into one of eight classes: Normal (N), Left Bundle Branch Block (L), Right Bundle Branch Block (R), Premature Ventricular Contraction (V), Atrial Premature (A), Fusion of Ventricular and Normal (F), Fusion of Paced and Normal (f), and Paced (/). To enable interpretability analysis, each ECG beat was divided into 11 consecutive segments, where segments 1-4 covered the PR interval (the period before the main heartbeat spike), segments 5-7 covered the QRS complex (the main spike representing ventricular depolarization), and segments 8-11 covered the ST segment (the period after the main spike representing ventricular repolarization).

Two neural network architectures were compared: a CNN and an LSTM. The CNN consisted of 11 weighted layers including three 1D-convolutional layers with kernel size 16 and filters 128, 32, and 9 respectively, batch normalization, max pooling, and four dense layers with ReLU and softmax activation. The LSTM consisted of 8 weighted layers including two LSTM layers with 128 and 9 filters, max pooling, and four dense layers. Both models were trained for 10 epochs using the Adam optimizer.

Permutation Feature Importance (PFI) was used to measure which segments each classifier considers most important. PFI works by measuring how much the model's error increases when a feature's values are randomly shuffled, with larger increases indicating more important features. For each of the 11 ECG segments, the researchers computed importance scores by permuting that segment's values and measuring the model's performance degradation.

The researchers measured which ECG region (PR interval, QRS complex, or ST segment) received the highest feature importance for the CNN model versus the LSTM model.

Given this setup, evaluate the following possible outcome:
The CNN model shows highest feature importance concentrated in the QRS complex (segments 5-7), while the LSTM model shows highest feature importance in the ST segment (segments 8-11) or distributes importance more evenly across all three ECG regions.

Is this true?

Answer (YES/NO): YES